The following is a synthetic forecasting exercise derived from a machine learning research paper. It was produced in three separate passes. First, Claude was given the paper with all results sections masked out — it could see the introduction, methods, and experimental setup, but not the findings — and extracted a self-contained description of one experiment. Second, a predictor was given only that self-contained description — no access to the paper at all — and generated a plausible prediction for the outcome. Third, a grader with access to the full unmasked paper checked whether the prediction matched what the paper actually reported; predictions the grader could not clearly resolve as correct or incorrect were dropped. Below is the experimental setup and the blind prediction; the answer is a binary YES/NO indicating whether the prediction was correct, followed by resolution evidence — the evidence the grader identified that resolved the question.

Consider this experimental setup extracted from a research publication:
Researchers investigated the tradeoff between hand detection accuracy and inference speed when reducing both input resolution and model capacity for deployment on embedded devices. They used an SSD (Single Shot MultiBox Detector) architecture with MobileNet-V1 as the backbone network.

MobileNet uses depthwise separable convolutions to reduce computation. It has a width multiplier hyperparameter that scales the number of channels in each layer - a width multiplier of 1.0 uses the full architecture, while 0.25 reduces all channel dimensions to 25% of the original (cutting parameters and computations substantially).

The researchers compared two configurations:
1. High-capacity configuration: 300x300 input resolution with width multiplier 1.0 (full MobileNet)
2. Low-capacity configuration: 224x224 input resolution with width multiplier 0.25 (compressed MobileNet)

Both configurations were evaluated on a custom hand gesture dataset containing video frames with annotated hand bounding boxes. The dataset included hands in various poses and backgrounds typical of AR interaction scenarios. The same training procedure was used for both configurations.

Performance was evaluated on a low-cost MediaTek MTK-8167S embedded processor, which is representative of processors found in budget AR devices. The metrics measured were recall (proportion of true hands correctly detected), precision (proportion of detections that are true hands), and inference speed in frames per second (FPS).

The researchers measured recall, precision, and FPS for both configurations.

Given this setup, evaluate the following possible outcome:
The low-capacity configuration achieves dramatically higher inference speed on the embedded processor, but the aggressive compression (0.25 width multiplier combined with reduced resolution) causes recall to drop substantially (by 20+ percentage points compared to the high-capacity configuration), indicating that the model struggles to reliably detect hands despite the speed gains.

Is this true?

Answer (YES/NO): NO